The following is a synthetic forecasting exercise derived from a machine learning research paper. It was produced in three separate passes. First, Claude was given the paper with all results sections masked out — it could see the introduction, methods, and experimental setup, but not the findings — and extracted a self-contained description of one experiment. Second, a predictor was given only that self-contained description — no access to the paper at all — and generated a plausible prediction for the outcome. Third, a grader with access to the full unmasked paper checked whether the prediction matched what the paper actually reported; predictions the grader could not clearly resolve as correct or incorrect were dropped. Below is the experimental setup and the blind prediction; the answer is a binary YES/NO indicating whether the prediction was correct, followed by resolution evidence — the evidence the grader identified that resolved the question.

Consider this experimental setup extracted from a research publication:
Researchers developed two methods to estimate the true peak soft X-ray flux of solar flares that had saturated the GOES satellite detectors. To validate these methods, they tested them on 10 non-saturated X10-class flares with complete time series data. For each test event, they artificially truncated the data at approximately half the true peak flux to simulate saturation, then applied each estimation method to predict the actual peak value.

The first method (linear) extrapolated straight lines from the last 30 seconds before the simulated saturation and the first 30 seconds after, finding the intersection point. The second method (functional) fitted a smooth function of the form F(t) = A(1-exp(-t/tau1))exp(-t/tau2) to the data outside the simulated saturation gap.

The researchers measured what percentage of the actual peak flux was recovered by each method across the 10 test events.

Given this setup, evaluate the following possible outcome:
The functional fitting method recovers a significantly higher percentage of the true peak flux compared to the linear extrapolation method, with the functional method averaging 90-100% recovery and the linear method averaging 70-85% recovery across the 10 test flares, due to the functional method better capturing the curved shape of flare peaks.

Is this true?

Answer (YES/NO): NO